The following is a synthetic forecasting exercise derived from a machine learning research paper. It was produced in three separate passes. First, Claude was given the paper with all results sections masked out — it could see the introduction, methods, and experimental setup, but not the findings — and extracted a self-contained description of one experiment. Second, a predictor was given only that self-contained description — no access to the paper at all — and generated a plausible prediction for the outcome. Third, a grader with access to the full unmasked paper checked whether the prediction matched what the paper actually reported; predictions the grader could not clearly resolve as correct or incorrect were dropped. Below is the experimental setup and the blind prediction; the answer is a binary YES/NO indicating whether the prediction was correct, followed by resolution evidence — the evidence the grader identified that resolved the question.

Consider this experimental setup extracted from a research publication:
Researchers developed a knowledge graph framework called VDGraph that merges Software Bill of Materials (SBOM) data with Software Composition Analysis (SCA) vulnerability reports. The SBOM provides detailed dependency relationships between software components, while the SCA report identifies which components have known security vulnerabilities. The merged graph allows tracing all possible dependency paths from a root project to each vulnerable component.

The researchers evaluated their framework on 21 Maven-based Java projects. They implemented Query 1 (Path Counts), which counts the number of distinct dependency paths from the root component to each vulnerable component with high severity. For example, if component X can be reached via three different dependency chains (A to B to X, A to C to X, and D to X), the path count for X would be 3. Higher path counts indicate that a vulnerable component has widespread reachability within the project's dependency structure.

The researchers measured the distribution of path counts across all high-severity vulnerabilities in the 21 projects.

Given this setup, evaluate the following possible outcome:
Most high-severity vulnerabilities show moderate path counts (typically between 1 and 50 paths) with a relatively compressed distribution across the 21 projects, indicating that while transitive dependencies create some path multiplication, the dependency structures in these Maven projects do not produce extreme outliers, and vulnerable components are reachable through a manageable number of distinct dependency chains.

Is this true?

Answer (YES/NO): NO